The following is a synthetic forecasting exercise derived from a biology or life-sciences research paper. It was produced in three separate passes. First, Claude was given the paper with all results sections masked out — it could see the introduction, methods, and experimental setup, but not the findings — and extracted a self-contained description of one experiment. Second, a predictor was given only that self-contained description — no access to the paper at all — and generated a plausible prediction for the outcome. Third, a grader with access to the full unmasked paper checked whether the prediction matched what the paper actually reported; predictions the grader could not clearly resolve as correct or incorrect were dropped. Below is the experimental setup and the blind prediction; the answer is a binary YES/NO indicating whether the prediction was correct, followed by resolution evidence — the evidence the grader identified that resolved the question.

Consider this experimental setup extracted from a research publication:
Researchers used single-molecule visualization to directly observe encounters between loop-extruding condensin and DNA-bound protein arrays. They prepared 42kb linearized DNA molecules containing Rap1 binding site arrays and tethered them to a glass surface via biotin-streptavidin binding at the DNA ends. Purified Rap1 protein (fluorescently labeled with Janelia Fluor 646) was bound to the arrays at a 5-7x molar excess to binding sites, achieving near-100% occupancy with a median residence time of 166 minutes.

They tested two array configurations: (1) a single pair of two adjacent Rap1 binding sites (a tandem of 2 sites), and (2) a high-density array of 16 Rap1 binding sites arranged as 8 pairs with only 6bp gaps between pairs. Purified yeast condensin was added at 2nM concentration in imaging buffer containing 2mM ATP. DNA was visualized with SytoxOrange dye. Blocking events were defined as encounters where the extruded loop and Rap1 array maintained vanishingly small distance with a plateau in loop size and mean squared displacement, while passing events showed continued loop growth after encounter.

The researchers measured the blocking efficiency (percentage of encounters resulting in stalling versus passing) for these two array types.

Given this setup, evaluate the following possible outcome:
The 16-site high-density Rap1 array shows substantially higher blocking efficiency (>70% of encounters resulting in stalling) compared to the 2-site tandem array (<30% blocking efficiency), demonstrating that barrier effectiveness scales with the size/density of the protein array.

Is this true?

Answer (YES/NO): YES